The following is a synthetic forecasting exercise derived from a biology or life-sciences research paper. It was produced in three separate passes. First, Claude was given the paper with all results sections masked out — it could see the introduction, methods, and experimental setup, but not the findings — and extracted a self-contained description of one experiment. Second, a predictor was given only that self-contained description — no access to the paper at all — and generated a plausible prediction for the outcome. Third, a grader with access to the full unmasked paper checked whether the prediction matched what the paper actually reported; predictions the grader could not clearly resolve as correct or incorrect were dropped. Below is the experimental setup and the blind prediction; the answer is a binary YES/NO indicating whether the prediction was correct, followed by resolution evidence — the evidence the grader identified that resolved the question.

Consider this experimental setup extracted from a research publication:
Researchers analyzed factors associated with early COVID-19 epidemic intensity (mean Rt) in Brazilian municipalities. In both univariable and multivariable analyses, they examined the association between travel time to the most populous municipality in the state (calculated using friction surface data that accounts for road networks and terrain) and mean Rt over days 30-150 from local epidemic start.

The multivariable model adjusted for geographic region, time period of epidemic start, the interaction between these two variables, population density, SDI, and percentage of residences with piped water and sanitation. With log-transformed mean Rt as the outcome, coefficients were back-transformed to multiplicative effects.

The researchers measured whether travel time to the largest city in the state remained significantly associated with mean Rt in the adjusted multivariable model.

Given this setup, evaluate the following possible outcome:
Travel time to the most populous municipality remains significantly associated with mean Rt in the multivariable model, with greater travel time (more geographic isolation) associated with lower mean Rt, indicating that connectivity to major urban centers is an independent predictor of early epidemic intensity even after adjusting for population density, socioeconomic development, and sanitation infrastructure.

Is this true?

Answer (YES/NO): YES